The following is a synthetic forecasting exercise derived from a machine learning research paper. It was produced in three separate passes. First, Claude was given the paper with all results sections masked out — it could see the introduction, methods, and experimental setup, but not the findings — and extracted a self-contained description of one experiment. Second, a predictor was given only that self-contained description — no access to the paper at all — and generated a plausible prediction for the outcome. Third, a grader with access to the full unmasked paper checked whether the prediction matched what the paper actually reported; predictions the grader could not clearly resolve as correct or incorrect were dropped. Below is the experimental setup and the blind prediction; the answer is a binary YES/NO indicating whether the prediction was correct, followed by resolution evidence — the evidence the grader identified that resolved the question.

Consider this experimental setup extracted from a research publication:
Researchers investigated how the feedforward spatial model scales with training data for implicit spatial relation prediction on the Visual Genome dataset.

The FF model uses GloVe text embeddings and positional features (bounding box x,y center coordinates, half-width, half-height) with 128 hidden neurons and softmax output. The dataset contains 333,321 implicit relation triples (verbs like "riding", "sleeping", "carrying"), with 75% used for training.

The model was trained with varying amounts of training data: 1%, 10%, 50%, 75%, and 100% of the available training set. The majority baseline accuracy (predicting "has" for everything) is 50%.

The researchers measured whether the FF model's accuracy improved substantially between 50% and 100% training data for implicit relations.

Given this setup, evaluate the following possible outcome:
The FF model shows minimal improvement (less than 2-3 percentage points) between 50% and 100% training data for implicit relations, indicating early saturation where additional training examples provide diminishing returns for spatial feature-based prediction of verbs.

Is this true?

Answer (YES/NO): YES